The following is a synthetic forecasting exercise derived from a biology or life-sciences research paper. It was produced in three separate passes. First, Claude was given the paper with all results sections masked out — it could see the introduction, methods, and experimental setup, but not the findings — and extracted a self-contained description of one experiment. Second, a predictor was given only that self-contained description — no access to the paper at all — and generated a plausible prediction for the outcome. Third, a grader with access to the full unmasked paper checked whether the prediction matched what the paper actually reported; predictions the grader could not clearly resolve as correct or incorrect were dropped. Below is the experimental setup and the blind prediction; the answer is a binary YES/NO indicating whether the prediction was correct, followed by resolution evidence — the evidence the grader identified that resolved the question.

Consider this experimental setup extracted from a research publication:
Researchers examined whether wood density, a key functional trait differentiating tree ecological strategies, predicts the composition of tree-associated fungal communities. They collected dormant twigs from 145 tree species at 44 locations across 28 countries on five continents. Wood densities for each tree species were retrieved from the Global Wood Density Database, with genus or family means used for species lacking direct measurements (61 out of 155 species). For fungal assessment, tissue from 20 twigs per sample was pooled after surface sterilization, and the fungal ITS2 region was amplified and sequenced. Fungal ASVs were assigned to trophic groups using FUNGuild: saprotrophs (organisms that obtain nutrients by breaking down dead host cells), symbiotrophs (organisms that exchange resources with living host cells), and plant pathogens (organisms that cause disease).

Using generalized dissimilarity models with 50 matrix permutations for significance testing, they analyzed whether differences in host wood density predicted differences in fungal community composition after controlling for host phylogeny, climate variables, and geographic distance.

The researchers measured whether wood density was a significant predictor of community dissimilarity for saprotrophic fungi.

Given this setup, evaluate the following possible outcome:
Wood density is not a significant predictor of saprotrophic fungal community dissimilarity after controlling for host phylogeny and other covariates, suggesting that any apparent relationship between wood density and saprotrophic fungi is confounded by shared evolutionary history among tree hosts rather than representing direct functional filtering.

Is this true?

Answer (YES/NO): NO